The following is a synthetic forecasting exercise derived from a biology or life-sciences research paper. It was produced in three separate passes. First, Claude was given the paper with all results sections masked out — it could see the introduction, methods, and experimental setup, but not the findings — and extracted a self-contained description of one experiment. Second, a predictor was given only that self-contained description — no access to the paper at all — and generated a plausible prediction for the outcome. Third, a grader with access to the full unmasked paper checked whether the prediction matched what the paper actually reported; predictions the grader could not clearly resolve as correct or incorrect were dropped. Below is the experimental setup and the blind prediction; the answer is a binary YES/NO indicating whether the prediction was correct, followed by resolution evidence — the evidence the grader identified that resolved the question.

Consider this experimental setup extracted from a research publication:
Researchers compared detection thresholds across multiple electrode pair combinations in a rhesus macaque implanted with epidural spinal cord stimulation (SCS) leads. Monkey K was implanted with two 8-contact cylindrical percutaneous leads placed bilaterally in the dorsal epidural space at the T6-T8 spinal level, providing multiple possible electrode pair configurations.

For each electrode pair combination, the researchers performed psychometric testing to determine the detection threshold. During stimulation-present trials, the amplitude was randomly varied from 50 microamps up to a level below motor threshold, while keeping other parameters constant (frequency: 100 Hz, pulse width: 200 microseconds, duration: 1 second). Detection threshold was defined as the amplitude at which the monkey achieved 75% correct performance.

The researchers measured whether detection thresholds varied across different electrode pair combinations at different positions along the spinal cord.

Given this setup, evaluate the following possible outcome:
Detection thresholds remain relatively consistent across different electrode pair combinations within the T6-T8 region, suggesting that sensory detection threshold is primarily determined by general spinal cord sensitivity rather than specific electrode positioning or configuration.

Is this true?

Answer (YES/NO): NO